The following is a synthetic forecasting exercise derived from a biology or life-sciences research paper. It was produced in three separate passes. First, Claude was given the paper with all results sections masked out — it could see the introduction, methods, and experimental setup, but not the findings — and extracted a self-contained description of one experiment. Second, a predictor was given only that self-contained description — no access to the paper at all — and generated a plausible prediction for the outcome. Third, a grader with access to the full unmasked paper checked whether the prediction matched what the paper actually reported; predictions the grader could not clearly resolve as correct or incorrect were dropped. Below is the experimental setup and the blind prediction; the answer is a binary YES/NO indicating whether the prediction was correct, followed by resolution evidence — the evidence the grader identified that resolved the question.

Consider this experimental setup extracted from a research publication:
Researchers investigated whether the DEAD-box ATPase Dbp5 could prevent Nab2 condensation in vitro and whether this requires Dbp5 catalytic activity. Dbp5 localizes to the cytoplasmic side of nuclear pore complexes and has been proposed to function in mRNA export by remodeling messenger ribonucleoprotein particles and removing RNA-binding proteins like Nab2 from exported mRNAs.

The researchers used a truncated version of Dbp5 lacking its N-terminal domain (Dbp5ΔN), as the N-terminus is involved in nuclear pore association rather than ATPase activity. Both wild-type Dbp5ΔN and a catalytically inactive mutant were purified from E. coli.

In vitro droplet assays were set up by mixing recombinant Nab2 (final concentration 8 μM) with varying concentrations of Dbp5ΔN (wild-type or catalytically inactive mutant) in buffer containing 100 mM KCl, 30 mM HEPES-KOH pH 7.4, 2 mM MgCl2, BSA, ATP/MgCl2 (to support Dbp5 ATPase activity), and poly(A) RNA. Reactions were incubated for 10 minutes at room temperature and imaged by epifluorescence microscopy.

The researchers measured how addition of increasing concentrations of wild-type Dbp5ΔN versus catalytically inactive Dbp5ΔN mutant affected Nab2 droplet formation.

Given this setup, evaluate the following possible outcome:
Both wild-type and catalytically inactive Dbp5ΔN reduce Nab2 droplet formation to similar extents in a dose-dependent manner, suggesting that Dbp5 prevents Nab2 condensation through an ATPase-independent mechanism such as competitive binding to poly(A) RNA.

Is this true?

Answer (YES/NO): NO